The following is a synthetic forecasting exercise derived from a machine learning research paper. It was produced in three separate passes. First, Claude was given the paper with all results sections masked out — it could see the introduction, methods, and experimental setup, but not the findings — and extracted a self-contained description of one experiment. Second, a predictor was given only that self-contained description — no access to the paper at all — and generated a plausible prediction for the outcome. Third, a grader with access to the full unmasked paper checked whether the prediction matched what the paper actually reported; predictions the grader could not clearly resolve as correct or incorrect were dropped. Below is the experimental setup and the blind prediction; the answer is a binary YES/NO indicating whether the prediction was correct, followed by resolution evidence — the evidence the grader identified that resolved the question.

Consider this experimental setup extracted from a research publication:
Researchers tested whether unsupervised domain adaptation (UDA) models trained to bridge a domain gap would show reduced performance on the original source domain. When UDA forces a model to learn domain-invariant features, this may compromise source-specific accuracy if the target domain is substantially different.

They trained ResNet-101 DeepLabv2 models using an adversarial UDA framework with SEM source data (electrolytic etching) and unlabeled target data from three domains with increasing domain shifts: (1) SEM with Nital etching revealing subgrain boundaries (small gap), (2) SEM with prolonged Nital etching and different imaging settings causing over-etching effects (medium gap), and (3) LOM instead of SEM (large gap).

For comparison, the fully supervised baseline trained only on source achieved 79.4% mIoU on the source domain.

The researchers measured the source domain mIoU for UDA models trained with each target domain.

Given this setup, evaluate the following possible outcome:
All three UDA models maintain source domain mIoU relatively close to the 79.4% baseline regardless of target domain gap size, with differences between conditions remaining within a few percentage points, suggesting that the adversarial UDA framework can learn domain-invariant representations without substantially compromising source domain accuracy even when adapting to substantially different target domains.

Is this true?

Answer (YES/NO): NO